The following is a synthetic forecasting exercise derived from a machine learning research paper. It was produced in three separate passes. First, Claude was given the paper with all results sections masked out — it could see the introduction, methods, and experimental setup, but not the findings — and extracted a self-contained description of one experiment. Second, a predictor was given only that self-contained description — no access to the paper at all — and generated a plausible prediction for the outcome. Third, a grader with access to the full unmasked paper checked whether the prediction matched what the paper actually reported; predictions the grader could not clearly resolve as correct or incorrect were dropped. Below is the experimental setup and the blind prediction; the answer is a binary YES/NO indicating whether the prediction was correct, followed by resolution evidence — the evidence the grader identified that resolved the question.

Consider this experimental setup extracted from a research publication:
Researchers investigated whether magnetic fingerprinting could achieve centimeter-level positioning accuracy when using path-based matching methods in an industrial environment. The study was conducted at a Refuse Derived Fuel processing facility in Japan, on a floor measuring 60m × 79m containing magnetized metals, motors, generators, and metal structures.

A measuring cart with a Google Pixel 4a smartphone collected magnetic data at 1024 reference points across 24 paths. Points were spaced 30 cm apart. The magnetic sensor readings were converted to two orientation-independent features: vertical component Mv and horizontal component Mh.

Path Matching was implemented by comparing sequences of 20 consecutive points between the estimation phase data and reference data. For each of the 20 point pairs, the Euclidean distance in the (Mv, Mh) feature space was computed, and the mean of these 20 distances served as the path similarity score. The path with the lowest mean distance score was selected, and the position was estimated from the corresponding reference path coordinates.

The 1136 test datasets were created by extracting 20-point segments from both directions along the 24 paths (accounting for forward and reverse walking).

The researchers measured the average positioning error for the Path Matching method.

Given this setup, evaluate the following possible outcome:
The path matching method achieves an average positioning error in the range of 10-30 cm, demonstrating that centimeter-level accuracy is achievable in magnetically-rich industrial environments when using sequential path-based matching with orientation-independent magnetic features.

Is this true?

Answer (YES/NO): NO